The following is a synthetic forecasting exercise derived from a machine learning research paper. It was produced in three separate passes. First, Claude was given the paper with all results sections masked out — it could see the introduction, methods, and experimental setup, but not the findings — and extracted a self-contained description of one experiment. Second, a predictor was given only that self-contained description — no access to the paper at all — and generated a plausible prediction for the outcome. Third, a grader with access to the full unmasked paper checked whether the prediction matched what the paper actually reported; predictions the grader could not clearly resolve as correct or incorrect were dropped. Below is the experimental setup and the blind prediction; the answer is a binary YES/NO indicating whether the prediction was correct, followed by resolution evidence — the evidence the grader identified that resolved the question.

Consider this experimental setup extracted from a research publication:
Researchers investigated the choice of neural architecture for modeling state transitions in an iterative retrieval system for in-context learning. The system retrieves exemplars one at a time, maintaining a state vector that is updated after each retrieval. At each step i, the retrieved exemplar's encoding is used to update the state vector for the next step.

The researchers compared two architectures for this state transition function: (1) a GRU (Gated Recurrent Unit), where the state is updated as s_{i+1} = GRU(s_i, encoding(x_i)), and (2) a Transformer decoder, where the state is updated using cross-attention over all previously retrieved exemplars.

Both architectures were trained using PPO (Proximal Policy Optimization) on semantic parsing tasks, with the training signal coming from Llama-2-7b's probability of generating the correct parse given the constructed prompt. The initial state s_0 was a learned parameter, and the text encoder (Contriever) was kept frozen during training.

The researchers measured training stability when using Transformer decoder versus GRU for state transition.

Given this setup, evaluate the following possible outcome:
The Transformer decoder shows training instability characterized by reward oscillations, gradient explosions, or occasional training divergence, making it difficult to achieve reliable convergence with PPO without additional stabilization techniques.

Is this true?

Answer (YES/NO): NO